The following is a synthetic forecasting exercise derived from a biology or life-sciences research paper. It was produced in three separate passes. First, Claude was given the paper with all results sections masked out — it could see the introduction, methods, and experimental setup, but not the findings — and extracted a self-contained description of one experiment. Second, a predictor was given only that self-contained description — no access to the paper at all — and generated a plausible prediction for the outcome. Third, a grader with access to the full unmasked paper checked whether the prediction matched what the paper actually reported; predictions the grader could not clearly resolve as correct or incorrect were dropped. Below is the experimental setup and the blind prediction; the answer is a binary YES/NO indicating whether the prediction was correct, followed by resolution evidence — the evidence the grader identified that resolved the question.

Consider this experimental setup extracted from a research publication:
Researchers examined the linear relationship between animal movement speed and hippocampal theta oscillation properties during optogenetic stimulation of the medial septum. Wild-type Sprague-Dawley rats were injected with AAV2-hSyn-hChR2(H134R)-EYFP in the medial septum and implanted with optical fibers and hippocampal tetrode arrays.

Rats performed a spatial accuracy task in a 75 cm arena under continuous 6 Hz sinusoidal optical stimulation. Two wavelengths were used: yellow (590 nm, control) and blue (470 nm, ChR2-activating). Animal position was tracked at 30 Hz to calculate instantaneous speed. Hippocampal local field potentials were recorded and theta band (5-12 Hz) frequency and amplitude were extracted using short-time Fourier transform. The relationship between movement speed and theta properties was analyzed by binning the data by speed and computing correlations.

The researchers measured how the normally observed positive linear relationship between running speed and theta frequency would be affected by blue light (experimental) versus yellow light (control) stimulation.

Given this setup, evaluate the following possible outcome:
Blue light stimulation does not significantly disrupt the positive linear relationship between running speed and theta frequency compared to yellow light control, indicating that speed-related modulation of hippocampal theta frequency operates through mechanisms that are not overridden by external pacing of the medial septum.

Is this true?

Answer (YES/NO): NO